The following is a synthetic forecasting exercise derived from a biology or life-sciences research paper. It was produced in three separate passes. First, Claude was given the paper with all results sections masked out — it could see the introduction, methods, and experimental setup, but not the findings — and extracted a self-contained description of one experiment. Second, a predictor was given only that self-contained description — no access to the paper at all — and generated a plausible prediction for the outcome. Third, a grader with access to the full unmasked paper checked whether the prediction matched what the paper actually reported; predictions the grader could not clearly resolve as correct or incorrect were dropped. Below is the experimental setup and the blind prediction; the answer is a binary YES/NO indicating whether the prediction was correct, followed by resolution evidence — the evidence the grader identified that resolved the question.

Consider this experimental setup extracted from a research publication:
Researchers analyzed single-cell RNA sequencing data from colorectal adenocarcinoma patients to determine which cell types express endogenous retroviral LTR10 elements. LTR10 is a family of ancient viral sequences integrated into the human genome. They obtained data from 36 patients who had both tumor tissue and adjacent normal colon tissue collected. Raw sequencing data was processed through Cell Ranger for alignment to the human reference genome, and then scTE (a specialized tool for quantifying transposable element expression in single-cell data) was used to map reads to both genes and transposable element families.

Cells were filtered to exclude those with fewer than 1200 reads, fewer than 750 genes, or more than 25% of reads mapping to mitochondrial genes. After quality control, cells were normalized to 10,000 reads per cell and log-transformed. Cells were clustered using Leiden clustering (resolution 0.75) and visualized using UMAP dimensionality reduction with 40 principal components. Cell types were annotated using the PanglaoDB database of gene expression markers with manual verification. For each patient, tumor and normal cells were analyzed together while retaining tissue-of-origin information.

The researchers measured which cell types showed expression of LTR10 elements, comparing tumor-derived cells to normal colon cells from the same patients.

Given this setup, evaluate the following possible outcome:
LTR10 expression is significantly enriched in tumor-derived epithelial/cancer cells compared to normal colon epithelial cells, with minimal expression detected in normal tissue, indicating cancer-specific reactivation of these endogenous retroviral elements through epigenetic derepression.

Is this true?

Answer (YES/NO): YES